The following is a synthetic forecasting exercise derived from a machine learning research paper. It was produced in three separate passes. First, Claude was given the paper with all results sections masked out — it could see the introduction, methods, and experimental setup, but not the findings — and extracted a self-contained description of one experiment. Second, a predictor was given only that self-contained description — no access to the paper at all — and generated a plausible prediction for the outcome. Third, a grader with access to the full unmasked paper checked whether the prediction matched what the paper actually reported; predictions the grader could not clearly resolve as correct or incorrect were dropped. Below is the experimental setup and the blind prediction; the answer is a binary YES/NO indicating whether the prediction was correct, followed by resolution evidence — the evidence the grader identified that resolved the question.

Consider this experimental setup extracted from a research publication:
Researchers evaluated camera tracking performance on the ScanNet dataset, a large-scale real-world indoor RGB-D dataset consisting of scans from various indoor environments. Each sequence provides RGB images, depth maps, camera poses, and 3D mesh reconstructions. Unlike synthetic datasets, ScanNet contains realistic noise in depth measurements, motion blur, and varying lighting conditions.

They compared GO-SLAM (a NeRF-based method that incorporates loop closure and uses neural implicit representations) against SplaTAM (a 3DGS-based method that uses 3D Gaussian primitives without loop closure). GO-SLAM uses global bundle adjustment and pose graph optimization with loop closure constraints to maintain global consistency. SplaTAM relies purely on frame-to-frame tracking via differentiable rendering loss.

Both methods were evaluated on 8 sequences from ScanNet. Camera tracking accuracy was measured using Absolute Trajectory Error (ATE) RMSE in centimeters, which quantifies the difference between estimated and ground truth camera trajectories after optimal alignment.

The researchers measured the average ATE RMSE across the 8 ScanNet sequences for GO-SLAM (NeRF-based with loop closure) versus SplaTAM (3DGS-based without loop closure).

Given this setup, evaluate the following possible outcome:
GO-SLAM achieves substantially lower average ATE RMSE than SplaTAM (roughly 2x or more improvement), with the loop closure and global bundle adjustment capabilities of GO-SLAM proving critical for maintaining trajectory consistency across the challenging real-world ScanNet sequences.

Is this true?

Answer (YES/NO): YES